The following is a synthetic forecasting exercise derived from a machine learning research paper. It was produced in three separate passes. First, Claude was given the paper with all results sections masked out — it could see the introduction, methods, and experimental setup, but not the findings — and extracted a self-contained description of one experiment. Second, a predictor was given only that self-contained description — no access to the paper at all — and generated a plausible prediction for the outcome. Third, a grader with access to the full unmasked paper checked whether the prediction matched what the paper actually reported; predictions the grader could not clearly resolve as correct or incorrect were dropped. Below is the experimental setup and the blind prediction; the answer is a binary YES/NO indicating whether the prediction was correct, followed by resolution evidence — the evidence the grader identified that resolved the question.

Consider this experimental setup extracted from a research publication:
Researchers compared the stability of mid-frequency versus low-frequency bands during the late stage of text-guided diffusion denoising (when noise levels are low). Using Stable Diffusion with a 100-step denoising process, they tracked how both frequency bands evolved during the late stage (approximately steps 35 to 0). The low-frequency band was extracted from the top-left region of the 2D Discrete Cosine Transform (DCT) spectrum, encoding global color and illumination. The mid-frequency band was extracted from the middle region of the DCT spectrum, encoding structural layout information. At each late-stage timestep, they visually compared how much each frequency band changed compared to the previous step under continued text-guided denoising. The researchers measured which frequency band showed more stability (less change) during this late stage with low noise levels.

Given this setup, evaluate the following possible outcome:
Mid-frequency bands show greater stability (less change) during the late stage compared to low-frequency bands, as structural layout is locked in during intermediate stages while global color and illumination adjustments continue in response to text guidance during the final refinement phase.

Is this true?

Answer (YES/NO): YES